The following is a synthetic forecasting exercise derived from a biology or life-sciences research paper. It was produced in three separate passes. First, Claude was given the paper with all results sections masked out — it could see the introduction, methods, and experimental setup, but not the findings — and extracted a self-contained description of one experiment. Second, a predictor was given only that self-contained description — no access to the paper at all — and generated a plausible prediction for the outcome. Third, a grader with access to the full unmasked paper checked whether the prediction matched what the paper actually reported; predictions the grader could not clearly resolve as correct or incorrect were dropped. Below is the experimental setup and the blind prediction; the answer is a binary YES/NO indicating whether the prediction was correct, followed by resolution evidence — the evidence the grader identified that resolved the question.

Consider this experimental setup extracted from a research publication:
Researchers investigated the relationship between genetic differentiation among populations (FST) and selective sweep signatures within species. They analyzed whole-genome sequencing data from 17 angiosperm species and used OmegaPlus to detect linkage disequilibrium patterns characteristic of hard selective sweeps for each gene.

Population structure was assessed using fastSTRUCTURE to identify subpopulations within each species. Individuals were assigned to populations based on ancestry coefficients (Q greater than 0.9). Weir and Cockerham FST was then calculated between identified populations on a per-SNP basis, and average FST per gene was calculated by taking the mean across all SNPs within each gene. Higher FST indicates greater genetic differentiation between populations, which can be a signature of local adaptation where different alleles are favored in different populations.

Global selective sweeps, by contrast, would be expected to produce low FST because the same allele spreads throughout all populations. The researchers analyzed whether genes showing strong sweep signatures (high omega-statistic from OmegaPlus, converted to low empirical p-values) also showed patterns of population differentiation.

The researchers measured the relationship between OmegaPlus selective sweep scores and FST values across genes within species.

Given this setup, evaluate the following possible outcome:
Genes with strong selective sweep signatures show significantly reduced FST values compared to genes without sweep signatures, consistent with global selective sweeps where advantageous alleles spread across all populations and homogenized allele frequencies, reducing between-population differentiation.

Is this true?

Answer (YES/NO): NO